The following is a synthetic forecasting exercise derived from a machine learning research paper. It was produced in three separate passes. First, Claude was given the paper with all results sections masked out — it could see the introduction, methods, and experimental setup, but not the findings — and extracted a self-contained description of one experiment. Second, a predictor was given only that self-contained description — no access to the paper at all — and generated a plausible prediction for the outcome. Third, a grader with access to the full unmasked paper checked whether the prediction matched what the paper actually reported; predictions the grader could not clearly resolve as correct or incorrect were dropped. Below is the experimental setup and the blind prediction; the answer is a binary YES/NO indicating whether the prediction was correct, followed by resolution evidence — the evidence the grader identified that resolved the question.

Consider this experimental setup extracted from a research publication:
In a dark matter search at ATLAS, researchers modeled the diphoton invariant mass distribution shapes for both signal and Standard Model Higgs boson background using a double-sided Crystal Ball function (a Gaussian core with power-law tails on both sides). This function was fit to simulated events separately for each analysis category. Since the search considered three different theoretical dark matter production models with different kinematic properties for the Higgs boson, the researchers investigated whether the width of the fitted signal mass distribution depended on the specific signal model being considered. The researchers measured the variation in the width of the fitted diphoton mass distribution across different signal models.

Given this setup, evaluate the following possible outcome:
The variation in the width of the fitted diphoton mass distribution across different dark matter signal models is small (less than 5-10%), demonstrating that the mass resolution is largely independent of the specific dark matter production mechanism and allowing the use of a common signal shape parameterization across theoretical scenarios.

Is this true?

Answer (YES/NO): NO